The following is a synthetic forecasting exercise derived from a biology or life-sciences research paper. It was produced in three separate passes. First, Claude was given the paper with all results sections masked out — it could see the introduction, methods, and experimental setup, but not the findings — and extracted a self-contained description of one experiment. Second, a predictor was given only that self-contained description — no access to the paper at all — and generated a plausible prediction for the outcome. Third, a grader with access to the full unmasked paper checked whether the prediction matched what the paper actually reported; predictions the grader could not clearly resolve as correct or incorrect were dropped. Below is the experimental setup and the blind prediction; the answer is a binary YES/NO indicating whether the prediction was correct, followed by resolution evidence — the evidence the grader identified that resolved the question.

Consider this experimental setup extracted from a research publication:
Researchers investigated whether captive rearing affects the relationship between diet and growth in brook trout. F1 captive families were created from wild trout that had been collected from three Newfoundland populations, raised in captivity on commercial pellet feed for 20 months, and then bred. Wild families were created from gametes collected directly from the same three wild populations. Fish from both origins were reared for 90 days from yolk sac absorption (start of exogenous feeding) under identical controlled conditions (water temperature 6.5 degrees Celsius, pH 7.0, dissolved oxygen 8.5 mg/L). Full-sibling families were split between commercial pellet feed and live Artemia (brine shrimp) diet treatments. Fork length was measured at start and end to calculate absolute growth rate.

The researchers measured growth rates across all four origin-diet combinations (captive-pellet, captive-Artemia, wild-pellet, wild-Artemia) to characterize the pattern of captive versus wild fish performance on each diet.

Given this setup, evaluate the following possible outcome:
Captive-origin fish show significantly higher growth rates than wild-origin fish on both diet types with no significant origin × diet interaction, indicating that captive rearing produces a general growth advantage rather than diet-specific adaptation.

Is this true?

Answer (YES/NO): YES